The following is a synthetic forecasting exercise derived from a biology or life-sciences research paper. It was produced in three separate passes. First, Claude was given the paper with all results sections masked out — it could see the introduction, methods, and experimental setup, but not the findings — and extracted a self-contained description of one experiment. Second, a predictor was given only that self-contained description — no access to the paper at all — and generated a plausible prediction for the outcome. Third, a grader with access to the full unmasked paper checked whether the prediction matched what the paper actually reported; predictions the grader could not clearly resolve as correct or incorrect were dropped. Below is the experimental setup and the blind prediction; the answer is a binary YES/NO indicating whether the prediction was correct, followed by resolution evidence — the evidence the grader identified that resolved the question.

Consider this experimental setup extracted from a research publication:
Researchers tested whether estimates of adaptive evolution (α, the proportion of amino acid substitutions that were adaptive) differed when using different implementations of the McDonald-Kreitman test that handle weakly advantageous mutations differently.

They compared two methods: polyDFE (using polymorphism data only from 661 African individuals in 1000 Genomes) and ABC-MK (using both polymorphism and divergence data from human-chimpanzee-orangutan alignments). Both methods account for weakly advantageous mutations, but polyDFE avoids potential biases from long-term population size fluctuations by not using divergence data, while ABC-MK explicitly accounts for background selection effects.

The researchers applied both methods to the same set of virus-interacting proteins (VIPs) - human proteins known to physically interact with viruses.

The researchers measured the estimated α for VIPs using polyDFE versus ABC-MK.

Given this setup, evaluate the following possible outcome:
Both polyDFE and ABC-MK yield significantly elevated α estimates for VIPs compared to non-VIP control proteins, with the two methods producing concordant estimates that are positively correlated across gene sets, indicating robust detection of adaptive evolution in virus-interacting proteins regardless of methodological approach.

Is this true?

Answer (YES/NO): NO